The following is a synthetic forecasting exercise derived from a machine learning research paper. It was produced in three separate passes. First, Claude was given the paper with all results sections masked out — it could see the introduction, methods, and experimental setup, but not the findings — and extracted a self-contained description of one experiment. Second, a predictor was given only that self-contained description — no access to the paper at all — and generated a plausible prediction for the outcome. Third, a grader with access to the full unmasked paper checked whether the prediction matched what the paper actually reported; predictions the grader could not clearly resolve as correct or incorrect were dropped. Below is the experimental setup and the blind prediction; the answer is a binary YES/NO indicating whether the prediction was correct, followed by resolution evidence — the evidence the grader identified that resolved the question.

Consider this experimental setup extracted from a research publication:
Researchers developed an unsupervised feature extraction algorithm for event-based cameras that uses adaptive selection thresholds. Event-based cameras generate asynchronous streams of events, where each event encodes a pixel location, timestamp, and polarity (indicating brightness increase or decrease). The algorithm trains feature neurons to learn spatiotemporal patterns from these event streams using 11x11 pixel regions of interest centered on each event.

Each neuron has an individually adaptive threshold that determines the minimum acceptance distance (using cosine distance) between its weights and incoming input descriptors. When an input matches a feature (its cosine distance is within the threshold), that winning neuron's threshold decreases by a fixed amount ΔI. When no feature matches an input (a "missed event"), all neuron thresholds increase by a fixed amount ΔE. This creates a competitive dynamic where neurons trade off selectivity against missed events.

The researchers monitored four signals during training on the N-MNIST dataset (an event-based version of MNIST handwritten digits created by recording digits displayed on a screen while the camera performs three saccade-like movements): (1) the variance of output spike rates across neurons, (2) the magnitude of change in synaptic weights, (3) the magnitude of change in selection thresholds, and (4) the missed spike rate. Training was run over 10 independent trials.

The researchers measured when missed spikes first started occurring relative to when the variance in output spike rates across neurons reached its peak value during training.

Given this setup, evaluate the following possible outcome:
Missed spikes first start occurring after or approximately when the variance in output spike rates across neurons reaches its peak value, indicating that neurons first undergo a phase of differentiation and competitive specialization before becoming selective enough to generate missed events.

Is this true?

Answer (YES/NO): YES